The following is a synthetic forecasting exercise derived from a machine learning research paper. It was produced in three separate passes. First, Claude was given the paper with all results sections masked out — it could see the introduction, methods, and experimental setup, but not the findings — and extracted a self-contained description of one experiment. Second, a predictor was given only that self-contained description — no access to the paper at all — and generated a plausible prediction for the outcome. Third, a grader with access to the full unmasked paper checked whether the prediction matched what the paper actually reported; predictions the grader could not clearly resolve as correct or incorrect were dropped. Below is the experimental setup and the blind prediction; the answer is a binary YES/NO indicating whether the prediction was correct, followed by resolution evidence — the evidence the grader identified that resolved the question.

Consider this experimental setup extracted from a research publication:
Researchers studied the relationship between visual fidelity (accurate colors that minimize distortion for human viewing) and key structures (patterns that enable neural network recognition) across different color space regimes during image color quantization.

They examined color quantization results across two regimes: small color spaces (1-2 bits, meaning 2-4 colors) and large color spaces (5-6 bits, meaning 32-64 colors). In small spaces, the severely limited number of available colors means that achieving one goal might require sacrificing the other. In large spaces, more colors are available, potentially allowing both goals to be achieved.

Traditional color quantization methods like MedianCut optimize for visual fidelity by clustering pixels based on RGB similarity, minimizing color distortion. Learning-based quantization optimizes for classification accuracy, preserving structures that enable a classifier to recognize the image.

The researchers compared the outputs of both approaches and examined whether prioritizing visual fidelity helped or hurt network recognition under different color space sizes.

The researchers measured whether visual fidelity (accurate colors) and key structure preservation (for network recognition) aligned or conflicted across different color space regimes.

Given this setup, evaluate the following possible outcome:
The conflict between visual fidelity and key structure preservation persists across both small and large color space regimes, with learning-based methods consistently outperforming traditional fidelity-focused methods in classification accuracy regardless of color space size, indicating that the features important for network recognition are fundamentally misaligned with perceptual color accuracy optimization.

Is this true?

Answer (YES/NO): NO